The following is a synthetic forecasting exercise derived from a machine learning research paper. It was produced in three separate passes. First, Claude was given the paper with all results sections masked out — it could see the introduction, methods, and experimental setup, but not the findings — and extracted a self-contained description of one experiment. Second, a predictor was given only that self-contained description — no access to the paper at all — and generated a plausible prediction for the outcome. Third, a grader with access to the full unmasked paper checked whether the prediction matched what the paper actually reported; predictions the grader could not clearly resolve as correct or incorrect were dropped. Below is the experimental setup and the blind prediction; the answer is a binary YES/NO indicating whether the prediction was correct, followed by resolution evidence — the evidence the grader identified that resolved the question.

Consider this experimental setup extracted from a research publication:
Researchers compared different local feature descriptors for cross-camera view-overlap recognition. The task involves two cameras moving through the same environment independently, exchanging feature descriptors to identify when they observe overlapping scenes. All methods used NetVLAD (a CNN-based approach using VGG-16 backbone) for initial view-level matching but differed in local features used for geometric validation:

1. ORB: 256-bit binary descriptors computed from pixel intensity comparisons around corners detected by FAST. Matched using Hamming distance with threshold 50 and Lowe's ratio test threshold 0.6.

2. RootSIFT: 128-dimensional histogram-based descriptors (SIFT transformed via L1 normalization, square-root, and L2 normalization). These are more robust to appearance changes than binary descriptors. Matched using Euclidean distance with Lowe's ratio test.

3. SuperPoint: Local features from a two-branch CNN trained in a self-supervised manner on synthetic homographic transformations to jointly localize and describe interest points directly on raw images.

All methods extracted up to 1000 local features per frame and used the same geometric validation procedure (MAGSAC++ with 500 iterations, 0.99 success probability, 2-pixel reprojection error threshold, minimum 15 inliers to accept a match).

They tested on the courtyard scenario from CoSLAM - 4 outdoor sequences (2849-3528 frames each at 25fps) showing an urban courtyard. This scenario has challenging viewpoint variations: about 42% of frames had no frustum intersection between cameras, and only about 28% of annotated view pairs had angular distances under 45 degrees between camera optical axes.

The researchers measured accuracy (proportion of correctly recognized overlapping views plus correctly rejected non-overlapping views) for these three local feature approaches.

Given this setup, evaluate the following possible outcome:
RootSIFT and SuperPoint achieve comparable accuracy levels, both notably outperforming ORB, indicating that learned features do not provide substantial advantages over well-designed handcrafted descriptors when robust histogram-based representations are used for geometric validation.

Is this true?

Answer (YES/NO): NO